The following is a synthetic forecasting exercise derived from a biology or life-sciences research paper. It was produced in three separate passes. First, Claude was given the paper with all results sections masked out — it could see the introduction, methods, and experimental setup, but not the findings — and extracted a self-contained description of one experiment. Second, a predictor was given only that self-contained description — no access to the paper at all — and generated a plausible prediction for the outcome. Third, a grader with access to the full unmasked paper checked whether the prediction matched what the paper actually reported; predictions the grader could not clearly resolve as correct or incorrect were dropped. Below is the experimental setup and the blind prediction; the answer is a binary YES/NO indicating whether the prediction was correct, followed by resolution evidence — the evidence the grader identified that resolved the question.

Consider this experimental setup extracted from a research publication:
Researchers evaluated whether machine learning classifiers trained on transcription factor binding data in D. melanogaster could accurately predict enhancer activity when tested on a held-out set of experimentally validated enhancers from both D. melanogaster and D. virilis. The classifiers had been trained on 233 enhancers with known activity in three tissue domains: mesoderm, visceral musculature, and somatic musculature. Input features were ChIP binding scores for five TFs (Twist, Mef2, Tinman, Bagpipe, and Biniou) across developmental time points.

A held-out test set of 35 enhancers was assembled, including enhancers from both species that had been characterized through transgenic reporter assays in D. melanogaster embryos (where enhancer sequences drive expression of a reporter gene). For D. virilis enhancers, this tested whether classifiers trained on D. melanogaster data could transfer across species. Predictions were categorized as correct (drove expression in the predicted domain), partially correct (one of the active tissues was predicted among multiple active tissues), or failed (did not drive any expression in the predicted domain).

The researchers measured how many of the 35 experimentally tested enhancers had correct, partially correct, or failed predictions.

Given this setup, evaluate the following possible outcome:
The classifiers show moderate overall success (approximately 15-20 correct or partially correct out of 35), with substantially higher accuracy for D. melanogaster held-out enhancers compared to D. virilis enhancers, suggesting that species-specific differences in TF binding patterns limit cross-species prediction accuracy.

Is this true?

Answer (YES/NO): NO